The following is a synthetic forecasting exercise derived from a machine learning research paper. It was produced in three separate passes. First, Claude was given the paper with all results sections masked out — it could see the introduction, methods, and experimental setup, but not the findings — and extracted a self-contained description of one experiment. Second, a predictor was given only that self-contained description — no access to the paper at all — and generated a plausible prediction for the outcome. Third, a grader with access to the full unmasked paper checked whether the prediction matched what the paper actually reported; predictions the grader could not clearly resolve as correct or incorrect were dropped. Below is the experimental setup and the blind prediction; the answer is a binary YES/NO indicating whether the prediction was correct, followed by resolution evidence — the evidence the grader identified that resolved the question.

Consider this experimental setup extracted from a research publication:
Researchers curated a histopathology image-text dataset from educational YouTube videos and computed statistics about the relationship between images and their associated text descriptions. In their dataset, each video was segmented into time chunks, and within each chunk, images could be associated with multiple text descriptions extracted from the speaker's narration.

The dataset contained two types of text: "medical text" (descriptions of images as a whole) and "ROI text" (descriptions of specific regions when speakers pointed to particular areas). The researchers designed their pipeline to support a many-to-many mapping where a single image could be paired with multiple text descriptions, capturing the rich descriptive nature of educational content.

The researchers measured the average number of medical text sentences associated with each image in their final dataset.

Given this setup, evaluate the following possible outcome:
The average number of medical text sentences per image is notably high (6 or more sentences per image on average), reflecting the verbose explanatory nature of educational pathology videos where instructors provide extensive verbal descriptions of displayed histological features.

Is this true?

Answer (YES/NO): NO